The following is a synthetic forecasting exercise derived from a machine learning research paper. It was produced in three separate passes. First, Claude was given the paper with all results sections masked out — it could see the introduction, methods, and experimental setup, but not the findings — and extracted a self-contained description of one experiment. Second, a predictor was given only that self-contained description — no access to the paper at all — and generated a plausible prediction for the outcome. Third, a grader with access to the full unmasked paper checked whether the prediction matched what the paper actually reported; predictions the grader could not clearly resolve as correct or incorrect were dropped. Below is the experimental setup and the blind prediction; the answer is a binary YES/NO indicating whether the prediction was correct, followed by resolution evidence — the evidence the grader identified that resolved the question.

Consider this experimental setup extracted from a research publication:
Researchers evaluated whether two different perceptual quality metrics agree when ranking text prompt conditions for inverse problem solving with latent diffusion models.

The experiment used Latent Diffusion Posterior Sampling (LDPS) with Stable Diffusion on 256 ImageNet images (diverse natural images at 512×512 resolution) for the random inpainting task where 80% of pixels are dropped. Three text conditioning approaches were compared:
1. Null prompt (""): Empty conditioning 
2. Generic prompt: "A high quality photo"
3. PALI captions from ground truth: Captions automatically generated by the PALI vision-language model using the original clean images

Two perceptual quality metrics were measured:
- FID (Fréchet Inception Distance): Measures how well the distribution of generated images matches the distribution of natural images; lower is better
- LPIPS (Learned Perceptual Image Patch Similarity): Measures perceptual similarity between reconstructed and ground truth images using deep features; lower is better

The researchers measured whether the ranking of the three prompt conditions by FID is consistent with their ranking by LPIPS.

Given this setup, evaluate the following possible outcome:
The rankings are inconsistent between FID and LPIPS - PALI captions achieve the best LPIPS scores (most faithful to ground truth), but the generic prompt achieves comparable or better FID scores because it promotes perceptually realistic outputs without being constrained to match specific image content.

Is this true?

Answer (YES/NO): NO